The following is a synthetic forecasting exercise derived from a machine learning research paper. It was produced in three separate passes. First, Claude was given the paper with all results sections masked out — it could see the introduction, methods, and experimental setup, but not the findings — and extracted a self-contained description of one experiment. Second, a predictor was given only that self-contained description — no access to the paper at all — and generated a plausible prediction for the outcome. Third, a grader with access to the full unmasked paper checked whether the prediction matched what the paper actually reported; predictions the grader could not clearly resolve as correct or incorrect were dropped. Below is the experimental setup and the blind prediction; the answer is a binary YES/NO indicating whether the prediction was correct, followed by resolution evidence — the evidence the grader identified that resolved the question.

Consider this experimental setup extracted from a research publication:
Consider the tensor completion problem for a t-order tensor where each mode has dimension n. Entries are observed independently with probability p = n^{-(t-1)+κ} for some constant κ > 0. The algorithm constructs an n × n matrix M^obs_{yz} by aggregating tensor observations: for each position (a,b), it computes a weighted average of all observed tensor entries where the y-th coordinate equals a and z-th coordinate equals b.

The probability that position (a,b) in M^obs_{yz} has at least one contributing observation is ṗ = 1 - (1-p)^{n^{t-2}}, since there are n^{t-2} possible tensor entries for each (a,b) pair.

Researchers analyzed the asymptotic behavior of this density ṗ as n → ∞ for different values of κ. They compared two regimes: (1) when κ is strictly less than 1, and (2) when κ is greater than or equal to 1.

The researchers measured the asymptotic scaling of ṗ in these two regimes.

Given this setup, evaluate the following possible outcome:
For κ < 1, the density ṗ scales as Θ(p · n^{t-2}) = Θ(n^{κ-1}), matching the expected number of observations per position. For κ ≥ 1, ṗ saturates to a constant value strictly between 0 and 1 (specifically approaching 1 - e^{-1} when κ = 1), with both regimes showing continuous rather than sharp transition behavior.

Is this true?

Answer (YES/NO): NO